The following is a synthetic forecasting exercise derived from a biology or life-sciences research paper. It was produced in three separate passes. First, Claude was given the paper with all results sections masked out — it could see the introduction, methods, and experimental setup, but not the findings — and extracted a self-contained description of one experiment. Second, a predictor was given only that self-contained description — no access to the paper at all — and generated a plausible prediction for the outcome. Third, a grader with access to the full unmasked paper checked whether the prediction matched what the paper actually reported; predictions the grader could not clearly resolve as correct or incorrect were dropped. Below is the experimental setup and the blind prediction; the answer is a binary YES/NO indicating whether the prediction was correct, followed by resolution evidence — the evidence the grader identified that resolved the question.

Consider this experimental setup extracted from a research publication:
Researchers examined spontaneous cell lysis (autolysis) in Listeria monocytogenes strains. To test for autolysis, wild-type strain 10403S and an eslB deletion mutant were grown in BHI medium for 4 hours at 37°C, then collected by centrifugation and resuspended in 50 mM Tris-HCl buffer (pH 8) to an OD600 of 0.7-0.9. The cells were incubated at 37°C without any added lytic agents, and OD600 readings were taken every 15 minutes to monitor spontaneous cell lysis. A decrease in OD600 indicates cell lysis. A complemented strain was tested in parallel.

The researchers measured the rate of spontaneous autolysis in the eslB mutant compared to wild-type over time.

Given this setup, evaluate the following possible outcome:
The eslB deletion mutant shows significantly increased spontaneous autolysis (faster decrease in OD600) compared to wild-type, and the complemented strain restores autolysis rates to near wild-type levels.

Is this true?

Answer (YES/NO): YES